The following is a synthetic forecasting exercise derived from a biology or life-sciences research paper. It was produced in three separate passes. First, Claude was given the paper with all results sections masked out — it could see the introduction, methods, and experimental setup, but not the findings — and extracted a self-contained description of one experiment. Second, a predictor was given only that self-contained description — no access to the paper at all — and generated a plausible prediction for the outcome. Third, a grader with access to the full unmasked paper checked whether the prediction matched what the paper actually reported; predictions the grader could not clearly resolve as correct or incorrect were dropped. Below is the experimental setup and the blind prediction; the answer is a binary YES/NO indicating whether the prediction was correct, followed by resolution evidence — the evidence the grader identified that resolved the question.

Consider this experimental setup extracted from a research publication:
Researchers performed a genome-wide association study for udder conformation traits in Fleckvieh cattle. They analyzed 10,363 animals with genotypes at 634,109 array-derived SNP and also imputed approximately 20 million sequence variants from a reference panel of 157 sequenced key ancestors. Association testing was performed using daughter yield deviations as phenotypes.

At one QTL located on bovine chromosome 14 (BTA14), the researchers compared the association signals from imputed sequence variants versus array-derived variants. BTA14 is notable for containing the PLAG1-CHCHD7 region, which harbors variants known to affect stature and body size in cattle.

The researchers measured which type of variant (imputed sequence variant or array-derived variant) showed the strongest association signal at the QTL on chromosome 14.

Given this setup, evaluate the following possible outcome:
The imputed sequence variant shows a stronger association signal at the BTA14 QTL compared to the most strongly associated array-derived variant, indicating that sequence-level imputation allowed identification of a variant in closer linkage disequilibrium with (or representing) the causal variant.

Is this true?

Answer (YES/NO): NO